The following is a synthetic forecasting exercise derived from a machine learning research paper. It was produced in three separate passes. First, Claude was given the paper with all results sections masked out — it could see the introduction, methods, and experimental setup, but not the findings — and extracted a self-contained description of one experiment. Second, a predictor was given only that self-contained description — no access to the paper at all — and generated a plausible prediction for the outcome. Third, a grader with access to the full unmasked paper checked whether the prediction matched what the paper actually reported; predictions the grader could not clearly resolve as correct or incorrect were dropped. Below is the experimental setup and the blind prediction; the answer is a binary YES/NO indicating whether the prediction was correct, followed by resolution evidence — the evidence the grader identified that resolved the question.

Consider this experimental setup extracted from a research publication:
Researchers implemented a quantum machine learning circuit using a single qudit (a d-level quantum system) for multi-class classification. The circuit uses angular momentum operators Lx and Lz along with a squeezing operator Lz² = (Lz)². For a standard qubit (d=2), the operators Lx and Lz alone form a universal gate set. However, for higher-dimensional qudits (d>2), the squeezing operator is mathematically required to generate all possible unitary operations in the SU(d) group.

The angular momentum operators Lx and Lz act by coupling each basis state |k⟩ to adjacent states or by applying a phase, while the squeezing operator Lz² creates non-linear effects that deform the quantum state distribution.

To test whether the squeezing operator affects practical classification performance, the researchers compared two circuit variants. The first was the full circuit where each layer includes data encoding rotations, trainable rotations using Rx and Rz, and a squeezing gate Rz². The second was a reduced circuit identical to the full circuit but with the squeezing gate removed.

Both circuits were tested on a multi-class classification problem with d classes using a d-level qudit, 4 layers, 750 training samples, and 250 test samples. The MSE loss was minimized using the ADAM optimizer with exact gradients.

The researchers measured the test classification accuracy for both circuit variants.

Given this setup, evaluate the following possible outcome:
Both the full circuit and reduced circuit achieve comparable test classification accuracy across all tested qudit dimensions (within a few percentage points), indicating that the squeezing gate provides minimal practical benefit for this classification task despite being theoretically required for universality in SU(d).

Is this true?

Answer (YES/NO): NO